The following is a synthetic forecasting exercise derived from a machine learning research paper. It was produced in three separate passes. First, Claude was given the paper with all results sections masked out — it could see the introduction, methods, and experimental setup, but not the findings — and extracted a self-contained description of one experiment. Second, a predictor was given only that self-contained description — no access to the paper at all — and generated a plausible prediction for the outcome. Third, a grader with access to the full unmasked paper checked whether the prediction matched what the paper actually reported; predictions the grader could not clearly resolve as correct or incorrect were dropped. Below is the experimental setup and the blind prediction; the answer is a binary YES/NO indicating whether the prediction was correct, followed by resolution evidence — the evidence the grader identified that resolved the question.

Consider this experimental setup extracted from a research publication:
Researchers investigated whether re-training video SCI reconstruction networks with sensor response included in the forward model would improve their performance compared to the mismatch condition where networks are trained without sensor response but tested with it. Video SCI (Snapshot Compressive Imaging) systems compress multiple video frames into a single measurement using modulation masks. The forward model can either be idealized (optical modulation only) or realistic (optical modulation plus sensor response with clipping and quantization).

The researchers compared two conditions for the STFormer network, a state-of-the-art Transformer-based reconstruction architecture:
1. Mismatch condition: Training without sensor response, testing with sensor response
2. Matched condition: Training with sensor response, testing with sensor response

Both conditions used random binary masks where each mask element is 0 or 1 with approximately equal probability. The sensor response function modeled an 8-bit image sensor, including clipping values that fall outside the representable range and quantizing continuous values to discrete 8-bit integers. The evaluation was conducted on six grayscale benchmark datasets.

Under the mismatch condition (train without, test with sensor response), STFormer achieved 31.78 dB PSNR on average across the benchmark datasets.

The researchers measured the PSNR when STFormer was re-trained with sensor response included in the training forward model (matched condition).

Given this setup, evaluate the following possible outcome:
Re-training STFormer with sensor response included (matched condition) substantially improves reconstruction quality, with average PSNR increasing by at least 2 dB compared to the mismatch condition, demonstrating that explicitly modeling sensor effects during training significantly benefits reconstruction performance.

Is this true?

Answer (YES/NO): NO